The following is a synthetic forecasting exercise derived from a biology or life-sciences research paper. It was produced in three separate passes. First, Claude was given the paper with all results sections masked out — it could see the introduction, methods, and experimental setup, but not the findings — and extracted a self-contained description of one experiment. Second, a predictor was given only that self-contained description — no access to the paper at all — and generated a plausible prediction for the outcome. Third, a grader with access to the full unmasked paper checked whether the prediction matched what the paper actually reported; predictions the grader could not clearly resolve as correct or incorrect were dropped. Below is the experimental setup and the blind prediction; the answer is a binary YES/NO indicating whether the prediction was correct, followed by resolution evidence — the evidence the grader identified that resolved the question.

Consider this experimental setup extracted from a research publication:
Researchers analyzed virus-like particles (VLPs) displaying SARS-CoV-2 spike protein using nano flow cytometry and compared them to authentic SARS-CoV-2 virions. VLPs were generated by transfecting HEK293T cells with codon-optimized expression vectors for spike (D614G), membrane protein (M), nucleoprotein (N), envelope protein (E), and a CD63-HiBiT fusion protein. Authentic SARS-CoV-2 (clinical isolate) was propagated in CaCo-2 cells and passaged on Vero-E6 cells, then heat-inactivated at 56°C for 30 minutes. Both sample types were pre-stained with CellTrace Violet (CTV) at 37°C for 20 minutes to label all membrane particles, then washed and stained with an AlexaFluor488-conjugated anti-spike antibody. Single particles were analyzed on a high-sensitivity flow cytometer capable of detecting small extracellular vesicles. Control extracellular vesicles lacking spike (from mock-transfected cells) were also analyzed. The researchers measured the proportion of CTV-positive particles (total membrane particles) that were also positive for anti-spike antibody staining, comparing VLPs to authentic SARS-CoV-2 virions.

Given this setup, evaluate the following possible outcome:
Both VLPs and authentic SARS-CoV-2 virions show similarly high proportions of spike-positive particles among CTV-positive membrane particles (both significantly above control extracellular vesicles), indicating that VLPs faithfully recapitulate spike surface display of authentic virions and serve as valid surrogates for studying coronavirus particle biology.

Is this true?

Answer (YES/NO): NO